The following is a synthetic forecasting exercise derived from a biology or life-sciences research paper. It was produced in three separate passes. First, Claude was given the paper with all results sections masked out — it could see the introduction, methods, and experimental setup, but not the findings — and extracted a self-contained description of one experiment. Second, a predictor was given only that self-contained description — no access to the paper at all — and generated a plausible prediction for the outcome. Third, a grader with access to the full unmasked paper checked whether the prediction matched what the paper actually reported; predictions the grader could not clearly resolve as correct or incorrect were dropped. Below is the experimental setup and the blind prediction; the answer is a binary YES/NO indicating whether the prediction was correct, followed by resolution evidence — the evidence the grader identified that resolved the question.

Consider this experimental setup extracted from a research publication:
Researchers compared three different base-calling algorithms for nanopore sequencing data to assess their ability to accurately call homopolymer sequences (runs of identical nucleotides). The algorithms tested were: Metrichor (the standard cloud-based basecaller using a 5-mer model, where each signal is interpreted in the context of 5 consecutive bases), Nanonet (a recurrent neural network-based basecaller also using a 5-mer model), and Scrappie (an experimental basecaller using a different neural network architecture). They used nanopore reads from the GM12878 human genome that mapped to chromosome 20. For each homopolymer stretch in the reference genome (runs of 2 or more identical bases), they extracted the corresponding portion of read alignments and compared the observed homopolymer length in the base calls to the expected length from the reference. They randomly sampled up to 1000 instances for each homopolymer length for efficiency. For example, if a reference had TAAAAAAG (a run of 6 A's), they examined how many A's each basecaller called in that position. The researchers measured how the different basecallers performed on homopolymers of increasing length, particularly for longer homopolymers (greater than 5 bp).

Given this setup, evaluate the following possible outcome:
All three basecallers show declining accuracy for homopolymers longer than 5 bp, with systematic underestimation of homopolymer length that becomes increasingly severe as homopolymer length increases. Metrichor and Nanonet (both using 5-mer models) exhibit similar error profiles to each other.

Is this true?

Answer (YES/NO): NO